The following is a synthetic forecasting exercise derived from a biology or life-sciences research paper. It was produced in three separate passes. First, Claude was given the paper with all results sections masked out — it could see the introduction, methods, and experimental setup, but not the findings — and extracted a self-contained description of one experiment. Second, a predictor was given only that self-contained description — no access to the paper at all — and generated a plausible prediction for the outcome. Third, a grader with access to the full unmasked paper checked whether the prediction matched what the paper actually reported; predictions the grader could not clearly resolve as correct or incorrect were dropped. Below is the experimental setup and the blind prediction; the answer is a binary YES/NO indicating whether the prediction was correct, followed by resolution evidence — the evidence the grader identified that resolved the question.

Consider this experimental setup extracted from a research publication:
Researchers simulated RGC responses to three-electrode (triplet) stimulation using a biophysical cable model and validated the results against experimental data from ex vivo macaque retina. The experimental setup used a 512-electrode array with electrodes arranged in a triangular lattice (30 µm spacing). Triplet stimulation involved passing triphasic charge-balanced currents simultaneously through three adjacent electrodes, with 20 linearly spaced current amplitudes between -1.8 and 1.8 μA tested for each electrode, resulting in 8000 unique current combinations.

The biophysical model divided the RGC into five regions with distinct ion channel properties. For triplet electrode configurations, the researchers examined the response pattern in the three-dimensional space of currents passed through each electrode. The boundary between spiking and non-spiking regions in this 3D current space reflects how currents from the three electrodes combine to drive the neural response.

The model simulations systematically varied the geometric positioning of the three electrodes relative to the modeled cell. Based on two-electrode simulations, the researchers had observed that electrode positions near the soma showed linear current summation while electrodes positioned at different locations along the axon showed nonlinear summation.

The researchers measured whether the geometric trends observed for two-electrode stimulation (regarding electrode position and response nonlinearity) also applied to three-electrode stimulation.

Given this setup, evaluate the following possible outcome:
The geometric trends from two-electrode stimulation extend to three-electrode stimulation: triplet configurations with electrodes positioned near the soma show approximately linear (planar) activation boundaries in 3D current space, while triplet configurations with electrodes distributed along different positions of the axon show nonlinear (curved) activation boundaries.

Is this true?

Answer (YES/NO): YES